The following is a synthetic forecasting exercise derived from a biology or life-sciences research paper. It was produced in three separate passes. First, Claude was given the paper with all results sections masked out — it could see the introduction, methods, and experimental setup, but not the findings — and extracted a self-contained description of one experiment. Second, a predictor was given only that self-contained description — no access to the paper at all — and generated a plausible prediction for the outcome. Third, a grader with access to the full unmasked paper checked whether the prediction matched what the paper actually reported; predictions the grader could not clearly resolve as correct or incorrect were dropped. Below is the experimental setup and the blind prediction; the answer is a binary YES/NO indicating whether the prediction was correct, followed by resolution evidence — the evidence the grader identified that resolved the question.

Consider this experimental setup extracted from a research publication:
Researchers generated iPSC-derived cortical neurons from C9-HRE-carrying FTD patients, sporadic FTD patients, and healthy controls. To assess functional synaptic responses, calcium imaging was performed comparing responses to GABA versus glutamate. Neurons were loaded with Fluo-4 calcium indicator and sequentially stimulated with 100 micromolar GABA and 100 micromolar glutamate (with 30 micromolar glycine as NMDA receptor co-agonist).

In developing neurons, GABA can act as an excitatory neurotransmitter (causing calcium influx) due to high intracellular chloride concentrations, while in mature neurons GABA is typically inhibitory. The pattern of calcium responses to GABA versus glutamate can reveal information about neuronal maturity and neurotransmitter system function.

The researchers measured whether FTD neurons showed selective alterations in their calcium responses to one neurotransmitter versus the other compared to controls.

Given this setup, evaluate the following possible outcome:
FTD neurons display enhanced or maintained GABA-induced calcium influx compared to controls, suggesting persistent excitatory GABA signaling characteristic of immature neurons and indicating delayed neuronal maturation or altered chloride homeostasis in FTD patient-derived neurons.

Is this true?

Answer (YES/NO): NO